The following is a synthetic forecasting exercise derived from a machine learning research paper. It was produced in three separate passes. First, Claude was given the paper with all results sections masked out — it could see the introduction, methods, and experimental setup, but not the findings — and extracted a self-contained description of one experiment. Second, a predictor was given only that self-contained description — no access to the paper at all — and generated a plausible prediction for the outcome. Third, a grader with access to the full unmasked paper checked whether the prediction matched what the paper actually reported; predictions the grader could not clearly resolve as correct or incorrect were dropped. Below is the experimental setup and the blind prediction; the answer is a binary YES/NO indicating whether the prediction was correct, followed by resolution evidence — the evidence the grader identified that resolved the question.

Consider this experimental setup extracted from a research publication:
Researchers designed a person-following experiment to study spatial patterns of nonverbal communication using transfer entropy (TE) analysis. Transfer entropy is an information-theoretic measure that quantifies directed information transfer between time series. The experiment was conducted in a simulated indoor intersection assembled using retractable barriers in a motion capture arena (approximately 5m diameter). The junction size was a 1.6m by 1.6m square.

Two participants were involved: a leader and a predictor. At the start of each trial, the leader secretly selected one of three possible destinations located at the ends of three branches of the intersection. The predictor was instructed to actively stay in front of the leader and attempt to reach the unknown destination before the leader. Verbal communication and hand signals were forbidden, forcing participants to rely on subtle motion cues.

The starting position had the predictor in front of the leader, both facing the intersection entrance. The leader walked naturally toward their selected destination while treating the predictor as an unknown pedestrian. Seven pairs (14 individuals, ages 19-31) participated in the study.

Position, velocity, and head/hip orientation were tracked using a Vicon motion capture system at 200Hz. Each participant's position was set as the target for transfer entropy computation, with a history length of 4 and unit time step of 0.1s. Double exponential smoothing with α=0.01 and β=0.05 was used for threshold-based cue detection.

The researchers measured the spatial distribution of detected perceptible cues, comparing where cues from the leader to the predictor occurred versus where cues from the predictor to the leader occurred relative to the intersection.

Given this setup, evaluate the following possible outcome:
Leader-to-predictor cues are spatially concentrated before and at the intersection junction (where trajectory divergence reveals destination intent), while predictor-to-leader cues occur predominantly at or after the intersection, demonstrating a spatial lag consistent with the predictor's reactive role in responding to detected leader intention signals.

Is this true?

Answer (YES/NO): NO